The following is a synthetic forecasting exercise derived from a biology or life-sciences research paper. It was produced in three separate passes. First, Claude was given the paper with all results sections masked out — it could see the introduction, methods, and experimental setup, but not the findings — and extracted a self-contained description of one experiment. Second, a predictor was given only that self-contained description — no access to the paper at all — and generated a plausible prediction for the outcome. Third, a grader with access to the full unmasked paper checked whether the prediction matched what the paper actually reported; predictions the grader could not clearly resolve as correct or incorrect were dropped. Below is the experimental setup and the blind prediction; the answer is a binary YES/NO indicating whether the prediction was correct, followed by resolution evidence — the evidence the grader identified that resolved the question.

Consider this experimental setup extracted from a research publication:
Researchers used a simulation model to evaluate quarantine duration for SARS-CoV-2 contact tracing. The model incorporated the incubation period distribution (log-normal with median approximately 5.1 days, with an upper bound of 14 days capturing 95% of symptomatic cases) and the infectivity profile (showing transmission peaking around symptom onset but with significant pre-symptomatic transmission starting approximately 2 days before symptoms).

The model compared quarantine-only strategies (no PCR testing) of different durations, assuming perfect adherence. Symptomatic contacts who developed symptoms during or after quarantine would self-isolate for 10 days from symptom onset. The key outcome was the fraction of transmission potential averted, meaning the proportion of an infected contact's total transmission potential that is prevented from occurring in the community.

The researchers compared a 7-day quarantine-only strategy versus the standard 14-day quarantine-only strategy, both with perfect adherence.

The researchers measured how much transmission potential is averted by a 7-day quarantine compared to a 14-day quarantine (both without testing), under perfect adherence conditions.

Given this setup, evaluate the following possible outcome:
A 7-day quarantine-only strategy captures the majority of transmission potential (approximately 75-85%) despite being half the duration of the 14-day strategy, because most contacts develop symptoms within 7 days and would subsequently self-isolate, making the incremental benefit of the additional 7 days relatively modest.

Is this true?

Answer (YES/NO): NO